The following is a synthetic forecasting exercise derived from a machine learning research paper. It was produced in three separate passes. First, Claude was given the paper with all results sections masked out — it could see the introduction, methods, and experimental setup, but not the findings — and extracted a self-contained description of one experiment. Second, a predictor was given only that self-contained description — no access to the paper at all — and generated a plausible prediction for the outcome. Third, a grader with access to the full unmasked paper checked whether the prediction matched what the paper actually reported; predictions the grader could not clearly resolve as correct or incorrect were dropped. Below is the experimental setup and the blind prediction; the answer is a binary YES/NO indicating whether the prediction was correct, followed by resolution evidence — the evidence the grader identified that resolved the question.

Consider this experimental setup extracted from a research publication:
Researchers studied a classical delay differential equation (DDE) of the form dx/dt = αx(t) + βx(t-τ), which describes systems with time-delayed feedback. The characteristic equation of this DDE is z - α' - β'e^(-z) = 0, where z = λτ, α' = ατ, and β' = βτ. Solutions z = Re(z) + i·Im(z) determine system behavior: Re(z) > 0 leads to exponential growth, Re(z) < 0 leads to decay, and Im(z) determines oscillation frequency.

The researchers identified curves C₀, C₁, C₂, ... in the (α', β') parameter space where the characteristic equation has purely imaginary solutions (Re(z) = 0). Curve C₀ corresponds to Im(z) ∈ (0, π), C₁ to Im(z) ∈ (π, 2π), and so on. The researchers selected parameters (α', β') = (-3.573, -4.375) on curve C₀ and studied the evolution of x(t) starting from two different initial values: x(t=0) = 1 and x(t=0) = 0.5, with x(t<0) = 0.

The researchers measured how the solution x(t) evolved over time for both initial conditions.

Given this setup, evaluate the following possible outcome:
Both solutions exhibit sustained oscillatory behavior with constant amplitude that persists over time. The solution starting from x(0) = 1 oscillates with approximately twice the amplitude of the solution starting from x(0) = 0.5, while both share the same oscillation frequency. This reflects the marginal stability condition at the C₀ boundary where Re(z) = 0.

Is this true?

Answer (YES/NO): YES